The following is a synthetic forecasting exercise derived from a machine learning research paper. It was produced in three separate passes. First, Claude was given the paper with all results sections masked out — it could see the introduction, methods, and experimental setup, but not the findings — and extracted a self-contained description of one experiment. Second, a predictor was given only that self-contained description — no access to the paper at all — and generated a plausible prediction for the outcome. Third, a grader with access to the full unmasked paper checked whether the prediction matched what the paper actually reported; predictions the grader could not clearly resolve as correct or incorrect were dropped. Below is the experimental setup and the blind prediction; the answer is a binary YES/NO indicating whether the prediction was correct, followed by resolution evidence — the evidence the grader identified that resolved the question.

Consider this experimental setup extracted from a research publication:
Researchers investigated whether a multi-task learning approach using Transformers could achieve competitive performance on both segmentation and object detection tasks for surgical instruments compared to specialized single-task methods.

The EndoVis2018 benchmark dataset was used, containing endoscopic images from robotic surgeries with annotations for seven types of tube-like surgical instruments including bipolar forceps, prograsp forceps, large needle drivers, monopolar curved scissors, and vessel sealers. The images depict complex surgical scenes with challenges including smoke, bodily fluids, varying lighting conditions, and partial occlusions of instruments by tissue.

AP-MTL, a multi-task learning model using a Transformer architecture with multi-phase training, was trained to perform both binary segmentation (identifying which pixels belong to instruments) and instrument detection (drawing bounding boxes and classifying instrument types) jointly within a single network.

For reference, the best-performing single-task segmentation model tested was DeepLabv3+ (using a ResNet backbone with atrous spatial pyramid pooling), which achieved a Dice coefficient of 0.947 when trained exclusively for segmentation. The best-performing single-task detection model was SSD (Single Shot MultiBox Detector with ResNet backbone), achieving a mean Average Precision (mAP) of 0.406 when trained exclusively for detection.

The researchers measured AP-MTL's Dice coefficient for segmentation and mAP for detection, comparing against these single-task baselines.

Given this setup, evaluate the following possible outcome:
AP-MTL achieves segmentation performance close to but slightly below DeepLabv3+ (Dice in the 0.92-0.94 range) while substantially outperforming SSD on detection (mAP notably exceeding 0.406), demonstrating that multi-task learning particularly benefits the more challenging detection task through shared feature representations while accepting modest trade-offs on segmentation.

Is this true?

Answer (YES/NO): NO